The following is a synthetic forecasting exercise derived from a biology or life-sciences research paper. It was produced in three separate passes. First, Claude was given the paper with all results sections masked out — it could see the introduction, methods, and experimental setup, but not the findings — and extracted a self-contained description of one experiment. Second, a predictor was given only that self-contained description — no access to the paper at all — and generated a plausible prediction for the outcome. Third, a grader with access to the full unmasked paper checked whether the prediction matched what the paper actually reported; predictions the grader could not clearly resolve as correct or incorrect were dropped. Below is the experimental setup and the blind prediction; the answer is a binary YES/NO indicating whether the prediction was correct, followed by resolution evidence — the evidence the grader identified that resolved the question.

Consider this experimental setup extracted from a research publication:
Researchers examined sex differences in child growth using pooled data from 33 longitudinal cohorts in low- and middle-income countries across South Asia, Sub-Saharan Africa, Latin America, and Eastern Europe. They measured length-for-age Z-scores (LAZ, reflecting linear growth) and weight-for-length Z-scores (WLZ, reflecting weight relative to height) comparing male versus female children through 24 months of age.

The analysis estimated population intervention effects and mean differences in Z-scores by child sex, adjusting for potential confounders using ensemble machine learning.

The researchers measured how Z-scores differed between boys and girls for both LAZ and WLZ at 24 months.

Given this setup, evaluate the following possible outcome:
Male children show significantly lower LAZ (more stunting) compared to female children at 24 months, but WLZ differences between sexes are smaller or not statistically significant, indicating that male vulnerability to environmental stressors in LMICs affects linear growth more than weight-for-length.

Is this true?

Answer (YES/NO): NO